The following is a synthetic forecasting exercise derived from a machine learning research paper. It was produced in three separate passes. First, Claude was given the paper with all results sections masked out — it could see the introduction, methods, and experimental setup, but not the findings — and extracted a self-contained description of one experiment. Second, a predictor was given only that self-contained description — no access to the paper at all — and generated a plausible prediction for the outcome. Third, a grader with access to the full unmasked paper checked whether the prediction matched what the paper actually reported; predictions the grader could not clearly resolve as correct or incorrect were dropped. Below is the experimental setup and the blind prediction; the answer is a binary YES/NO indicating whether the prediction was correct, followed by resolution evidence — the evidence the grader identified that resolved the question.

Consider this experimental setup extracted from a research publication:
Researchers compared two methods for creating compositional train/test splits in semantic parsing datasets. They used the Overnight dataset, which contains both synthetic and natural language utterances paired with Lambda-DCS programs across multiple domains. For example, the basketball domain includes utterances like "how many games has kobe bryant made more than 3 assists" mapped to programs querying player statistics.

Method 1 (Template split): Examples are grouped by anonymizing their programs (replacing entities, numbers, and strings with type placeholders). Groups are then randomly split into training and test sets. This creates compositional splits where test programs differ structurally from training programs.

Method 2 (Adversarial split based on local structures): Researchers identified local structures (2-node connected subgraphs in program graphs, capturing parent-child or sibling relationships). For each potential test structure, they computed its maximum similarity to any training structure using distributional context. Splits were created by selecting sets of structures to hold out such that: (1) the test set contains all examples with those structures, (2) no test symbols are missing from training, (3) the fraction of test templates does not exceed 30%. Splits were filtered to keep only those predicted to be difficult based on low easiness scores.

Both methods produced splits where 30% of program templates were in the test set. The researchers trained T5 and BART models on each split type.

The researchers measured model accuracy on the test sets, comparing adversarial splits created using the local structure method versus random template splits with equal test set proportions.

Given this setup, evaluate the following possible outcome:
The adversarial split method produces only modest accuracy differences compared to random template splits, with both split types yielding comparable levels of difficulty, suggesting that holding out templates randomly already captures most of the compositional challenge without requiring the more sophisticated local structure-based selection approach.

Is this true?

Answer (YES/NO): NO